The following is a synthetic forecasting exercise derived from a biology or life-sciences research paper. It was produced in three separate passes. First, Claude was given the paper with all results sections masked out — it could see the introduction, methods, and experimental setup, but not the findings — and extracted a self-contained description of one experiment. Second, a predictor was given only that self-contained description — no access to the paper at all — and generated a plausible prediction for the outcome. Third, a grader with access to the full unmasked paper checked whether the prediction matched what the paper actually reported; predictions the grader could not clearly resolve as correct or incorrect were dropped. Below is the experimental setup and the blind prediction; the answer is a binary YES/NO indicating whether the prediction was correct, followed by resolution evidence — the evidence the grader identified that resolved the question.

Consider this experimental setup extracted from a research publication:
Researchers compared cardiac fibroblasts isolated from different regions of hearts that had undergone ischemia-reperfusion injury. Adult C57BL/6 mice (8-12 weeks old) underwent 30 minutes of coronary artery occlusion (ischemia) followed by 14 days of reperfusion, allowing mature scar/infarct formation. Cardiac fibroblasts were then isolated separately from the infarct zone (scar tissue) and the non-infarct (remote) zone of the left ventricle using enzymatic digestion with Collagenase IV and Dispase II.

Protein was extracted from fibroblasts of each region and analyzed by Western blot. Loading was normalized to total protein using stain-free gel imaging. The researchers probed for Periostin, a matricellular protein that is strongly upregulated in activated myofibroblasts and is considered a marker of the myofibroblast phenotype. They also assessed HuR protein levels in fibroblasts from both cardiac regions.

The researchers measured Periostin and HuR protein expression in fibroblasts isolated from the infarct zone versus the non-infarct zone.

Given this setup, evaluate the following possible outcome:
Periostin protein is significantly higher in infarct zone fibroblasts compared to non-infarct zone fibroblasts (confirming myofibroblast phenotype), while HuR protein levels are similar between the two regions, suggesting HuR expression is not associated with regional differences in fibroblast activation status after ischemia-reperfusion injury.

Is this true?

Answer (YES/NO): NO